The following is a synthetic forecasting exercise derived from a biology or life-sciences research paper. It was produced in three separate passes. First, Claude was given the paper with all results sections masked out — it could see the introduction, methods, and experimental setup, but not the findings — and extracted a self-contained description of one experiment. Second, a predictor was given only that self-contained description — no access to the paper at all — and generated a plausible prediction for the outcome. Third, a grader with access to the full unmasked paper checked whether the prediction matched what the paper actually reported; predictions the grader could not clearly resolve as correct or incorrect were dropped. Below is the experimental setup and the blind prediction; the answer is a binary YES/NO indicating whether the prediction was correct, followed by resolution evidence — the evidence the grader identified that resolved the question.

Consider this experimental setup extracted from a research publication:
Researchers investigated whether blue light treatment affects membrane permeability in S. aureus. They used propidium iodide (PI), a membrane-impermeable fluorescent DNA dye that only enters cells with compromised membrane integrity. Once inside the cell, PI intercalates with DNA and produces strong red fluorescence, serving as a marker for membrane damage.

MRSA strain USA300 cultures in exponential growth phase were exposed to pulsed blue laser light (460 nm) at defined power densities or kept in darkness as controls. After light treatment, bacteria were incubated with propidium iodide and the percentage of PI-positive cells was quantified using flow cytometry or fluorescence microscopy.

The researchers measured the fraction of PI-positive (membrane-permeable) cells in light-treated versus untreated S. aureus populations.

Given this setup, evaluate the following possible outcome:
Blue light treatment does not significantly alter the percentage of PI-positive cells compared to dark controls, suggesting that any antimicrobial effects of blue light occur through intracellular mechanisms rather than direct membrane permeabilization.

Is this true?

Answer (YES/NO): YES